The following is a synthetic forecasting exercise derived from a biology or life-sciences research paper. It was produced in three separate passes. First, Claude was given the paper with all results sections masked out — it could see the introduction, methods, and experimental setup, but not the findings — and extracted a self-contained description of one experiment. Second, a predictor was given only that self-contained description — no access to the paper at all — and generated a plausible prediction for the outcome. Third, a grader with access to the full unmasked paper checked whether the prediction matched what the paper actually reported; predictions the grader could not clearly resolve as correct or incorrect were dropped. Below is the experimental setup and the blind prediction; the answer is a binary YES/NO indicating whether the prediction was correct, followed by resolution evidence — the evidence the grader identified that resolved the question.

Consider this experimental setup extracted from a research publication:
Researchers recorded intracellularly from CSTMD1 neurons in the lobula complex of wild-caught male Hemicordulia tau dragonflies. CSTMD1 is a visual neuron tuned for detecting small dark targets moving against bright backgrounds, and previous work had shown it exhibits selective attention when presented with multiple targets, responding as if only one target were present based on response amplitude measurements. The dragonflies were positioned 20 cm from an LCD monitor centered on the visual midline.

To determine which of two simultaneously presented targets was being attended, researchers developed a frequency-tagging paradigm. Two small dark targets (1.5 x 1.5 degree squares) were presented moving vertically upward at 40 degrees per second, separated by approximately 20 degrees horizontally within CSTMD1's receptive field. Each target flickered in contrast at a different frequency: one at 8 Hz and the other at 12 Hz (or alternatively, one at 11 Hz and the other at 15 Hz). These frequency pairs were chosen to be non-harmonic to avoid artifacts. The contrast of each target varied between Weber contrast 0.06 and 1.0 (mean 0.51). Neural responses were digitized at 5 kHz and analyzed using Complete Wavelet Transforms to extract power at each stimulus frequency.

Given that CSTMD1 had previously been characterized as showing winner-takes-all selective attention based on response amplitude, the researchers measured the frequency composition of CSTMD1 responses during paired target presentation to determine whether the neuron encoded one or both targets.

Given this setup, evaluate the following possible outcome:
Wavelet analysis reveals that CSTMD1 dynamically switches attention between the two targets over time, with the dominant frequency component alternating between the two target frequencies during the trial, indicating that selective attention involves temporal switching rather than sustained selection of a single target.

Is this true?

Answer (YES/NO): NO